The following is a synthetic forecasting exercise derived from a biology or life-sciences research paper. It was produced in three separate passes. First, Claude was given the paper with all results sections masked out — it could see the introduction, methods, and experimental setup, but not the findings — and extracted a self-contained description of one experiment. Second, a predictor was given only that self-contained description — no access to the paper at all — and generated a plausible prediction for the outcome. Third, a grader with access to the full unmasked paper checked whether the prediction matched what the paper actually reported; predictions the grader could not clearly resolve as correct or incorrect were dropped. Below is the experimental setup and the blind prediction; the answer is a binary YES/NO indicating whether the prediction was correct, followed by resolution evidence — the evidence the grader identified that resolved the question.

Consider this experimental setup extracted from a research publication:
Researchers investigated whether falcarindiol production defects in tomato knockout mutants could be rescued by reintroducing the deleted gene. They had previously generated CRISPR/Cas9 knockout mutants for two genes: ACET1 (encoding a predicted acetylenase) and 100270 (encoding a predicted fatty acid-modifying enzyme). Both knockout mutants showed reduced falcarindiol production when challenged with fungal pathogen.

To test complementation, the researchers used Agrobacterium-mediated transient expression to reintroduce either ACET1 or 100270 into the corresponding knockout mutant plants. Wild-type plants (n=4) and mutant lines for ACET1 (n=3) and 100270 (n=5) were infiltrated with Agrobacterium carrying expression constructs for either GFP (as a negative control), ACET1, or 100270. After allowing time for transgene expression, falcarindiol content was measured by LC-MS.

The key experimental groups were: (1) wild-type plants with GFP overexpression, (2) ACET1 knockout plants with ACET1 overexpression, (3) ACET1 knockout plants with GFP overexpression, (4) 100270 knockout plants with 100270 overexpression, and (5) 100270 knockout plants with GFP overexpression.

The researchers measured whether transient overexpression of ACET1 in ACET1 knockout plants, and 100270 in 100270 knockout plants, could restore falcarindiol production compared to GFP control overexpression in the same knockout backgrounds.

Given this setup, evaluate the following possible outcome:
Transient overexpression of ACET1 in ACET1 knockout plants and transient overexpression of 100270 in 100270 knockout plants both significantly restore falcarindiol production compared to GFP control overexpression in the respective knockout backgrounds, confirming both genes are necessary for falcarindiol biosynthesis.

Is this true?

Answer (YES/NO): NO